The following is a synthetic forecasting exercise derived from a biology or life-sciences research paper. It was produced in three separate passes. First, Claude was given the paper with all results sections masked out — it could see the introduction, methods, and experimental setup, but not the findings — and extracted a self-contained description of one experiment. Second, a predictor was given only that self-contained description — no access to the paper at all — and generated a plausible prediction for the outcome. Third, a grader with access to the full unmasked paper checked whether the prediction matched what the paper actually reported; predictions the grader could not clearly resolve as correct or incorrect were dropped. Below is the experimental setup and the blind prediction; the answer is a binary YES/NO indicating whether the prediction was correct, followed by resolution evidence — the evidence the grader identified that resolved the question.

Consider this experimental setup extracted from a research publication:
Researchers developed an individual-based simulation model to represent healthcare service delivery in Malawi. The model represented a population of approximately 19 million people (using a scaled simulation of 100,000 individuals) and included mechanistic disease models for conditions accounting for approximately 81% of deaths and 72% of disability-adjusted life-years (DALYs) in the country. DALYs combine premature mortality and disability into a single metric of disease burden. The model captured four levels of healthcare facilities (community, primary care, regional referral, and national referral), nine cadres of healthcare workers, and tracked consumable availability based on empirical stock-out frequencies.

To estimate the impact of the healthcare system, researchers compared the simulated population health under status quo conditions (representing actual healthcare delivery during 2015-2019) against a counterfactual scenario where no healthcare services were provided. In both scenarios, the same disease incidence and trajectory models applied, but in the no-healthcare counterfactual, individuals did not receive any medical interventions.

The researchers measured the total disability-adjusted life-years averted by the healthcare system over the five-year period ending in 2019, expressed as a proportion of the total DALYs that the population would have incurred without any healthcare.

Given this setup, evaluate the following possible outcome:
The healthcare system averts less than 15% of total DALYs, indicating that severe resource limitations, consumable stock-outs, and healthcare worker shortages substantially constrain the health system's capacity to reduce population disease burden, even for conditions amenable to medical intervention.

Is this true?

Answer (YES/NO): NO